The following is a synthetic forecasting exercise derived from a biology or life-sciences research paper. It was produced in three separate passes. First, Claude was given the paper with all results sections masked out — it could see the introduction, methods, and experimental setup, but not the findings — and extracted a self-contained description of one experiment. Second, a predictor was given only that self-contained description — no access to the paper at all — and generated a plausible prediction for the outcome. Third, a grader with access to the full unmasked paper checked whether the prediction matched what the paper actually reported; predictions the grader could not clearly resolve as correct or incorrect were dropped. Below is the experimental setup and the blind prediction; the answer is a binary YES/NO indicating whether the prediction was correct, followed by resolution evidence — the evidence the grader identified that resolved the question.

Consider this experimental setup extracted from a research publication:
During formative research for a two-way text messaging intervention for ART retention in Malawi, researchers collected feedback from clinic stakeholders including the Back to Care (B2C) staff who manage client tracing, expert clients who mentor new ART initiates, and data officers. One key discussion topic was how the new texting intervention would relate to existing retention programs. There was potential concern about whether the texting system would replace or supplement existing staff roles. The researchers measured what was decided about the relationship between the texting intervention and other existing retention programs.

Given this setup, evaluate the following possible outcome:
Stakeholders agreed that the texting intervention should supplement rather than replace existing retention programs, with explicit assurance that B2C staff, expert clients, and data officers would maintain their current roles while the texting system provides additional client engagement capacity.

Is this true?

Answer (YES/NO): NO